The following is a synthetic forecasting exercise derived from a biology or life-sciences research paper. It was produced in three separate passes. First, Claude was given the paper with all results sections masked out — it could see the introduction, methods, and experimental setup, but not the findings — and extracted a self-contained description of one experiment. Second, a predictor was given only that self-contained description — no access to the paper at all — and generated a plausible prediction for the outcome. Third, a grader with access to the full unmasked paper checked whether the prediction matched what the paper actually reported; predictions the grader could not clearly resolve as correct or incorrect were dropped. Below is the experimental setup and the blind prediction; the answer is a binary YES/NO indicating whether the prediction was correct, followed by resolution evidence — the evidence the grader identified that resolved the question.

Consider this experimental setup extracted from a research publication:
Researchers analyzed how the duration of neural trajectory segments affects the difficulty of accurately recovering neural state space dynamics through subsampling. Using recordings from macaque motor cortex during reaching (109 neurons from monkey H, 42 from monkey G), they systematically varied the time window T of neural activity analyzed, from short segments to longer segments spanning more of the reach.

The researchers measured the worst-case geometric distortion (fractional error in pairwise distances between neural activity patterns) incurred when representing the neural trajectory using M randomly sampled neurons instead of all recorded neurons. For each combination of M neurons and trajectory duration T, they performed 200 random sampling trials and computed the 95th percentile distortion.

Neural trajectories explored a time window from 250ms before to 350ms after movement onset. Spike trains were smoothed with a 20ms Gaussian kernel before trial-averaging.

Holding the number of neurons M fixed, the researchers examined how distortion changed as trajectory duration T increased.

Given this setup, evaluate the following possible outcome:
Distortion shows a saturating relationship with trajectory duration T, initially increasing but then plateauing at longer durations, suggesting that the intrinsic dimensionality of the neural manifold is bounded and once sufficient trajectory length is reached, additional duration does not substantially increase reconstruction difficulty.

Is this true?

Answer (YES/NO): NO